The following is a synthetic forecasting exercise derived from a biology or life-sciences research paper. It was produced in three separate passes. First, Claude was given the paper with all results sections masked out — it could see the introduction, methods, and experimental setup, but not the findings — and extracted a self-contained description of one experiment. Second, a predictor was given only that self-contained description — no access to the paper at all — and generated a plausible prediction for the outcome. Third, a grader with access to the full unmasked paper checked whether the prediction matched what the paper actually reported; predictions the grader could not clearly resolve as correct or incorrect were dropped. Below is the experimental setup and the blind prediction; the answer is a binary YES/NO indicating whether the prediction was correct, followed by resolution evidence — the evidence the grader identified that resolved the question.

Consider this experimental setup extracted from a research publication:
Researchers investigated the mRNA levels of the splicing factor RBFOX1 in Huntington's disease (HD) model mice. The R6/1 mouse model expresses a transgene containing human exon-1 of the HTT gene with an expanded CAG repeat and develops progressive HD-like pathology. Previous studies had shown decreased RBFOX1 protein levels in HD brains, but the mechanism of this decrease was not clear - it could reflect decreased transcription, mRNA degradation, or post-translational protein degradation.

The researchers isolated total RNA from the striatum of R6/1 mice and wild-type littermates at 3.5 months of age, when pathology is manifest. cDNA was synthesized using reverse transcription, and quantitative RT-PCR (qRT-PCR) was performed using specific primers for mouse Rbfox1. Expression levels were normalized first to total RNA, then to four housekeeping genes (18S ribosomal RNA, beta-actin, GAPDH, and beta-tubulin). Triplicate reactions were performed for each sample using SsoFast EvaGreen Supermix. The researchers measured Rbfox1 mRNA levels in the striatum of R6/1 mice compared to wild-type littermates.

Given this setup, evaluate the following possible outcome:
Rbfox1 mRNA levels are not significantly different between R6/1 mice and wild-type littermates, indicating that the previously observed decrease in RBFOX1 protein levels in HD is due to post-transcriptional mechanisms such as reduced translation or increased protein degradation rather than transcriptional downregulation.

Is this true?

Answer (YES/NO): NO